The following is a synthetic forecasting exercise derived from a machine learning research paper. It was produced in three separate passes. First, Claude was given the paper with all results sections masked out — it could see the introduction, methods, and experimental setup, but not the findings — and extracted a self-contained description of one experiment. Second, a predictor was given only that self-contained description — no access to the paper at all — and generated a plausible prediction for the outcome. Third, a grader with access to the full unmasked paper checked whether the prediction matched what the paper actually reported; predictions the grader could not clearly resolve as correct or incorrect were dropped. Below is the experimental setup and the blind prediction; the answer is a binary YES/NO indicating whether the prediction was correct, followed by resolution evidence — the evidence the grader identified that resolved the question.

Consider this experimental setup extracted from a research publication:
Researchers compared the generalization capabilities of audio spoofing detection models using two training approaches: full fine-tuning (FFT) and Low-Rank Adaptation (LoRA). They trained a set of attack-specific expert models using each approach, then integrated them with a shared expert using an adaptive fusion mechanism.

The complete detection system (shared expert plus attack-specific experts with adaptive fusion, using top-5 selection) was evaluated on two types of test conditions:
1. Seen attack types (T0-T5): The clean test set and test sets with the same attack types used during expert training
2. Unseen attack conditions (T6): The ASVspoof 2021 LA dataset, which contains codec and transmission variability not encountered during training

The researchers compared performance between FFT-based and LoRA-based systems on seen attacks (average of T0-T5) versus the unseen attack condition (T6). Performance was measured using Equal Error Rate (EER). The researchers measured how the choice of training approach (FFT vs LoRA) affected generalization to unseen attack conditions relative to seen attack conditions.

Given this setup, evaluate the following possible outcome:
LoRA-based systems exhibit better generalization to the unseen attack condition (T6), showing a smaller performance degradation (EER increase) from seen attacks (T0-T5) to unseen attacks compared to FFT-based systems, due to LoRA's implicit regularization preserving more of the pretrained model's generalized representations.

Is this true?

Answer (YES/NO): YES